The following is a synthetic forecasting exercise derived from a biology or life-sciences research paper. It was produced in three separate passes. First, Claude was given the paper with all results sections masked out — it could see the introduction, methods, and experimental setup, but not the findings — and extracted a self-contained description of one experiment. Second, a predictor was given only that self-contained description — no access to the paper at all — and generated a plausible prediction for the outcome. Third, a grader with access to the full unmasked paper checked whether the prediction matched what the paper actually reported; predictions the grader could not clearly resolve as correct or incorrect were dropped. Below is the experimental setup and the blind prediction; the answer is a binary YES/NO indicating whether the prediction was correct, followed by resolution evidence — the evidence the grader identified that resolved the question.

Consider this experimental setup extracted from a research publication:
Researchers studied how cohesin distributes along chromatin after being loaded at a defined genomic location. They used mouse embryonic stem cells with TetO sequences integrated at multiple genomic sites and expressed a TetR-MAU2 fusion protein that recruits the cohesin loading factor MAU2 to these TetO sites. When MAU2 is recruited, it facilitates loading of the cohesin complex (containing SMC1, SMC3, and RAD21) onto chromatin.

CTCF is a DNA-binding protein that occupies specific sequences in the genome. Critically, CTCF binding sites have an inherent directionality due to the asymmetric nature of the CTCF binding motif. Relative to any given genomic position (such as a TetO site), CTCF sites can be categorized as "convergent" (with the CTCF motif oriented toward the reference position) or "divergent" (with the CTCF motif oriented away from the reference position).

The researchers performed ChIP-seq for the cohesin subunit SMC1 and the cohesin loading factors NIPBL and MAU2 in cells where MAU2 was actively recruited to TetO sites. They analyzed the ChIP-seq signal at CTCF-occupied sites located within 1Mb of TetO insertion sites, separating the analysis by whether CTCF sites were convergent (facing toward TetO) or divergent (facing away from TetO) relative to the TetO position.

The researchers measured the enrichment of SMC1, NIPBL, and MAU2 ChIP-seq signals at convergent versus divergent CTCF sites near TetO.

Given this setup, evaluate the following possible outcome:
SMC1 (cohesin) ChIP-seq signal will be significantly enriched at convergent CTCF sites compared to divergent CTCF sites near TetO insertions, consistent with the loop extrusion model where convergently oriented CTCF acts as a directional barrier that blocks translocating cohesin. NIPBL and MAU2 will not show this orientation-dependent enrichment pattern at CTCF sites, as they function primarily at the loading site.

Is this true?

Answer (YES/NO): NO